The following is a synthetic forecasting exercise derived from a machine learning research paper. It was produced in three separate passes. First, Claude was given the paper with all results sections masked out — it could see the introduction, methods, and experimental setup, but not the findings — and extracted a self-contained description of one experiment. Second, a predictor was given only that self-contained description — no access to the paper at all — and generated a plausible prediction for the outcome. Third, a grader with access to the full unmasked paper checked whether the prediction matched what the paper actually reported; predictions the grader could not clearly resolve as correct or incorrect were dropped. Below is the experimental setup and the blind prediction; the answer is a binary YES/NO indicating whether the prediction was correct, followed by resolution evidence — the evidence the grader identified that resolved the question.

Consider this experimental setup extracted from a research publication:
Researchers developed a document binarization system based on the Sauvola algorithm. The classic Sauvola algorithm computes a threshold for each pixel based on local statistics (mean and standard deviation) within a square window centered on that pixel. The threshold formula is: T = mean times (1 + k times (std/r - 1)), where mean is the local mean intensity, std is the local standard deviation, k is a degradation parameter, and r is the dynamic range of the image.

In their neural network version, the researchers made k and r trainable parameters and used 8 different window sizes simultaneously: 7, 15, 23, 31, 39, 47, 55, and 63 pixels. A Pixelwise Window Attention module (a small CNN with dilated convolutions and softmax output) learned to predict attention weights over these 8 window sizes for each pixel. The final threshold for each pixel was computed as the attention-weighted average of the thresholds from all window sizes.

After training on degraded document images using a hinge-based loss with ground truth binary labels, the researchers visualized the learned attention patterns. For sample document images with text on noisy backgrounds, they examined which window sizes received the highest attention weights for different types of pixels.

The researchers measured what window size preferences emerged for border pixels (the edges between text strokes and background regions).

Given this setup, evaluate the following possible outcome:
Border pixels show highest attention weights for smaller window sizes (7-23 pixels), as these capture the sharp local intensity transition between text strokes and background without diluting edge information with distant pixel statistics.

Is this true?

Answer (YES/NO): NO